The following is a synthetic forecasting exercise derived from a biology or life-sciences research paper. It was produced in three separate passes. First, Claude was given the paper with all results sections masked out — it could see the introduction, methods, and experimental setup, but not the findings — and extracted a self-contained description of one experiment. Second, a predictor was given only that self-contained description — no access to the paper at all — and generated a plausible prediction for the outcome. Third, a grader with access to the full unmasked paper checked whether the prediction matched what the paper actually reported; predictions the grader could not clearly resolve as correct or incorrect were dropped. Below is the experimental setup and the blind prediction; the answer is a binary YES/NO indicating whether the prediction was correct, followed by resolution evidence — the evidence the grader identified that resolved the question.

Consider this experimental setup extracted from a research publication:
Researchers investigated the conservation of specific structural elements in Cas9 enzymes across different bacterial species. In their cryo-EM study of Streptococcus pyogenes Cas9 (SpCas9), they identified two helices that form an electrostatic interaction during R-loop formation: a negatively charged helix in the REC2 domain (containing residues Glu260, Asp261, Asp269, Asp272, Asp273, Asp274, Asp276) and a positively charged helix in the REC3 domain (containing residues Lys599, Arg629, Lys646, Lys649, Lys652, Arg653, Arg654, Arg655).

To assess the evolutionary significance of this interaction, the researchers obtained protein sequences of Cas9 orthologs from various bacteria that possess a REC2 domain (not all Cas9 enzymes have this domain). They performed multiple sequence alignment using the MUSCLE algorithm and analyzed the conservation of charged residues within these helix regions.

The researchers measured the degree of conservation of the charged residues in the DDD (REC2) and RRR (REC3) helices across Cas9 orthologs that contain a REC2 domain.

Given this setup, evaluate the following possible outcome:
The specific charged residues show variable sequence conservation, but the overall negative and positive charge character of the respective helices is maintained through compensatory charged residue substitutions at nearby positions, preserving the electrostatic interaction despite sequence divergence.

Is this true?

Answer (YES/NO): NO